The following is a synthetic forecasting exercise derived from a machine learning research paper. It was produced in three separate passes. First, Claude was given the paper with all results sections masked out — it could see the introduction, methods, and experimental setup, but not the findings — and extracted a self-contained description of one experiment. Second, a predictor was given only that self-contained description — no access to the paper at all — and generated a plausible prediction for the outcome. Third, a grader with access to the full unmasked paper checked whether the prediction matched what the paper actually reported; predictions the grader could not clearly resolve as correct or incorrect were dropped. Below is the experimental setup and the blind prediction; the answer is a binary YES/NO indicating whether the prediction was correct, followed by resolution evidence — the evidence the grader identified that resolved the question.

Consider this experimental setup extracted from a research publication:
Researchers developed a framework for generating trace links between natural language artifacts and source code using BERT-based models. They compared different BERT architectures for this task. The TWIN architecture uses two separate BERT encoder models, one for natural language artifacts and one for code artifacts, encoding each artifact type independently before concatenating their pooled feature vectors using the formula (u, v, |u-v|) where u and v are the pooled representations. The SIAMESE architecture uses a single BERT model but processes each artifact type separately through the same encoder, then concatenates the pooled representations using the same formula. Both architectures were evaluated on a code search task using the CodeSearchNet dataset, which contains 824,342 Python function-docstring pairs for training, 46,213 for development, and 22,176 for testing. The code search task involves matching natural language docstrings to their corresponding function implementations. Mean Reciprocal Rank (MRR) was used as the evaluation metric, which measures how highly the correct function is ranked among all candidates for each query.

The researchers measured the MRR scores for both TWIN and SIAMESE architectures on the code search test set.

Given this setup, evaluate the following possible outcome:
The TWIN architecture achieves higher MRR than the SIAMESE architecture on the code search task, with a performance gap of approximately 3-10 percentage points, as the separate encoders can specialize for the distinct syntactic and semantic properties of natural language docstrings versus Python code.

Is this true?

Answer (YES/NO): NO